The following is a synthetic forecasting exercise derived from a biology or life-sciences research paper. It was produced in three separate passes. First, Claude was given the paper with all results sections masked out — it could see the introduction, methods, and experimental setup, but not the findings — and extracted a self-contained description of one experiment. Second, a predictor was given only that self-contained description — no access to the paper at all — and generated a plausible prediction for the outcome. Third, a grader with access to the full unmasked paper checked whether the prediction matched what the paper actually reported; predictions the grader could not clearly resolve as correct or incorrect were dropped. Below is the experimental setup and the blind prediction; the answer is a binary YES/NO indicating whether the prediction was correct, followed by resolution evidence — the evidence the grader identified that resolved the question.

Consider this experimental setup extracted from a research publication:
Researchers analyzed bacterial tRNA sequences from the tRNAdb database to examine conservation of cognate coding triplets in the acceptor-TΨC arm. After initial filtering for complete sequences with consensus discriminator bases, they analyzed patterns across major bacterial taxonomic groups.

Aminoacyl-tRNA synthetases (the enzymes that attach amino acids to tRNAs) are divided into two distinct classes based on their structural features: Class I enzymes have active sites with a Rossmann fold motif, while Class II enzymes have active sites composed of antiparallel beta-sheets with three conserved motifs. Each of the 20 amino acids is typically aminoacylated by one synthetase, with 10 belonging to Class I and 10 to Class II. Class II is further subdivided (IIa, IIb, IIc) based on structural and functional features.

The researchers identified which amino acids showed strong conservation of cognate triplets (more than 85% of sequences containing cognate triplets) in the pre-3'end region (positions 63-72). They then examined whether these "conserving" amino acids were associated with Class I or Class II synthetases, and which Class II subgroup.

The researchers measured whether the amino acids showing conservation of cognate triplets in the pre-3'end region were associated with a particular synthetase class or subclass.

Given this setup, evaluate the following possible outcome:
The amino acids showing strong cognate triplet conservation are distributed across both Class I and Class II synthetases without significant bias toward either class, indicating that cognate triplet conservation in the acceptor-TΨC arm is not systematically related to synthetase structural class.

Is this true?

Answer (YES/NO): NO